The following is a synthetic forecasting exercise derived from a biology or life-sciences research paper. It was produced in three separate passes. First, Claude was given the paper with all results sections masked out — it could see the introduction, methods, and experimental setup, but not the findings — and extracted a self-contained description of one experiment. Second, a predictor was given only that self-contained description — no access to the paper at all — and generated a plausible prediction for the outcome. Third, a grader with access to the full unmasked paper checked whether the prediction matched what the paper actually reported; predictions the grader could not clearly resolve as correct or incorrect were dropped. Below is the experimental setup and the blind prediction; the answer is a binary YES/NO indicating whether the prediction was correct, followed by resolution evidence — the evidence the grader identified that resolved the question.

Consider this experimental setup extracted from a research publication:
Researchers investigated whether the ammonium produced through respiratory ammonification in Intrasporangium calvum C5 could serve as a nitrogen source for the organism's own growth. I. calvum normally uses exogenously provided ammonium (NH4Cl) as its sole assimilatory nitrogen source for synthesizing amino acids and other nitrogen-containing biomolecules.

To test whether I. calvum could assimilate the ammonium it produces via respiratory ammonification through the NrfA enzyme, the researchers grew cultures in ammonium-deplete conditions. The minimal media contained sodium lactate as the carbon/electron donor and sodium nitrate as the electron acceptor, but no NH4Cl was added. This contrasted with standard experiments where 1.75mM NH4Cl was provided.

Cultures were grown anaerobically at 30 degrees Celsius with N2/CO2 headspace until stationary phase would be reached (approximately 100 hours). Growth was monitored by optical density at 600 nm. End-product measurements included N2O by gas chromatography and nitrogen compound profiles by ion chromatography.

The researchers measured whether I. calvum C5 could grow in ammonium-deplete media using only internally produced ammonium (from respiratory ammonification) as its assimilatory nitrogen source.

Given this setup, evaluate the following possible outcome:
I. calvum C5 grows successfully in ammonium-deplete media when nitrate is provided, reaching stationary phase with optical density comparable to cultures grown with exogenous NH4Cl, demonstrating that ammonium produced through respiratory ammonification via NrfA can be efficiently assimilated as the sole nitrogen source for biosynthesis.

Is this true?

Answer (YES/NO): NO